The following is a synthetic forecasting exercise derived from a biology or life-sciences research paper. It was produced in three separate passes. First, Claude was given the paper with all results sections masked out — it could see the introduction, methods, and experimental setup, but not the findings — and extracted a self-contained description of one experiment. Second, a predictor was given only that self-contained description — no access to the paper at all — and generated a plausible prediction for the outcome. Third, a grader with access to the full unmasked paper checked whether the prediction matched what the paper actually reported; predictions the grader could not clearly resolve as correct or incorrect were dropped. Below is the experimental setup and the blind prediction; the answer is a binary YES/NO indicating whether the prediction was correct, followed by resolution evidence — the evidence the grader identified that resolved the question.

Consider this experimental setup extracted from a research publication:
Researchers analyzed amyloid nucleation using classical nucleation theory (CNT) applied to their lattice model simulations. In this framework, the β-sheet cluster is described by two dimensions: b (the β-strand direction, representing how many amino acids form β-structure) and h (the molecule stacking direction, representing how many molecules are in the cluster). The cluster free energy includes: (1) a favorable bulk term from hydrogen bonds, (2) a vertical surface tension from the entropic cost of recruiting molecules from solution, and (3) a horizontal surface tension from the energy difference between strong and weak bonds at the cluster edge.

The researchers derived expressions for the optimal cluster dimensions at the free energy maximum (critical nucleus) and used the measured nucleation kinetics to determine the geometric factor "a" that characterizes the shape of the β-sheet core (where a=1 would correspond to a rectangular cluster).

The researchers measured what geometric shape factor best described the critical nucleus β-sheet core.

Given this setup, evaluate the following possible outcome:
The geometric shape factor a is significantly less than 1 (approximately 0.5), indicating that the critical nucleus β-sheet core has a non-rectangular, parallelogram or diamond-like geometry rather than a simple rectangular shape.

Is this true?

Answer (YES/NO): YES